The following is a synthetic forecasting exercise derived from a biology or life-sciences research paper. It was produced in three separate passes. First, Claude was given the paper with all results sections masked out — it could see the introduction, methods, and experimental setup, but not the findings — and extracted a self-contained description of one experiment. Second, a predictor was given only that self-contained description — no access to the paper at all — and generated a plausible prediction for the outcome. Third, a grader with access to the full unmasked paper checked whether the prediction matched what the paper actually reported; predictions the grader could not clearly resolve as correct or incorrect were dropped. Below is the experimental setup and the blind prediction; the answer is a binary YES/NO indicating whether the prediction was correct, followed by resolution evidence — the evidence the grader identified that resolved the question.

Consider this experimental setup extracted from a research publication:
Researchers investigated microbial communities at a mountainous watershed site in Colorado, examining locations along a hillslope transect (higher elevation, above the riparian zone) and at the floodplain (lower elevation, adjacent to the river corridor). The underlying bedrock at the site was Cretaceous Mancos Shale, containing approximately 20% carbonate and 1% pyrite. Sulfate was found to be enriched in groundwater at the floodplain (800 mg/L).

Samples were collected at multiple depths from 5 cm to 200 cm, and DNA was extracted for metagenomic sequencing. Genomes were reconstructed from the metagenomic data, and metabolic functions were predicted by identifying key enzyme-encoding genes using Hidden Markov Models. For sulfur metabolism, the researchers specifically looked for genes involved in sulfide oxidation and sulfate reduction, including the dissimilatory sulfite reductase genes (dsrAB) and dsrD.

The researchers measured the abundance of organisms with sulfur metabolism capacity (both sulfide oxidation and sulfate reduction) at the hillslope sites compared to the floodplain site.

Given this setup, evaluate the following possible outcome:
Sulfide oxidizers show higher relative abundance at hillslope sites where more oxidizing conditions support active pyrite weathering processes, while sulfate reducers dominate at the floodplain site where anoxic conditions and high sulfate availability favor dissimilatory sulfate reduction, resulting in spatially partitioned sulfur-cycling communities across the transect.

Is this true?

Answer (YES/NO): NO